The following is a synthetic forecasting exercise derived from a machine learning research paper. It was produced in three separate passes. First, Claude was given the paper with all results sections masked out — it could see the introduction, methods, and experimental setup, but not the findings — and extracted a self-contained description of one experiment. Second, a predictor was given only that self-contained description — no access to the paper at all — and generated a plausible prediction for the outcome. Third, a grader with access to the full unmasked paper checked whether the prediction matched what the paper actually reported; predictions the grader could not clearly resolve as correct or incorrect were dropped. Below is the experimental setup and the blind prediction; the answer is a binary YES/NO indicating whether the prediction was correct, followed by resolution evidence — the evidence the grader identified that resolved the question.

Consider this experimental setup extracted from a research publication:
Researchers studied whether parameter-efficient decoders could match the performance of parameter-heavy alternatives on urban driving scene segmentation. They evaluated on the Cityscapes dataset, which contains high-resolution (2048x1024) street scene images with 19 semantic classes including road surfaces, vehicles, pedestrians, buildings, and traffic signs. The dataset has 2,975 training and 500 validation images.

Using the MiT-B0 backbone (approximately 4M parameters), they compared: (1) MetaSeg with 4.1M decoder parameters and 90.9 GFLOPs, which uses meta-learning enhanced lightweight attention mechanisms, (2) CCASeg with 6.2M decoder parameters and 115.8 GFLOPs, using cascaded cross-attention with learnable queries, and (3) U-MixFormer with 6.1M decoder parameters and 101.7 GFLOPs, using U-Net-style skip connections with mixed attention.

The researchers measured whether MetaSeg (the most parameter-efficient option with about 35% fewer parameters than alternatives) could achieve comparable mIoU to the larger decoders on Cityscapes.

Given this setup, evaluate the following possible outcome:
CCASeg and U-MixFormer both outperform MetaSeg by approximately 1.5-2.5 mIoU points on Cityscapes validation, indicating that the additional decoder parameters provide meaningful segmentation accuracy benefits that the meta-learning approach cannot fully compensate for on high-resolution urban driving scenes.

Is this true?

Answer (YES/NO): YES